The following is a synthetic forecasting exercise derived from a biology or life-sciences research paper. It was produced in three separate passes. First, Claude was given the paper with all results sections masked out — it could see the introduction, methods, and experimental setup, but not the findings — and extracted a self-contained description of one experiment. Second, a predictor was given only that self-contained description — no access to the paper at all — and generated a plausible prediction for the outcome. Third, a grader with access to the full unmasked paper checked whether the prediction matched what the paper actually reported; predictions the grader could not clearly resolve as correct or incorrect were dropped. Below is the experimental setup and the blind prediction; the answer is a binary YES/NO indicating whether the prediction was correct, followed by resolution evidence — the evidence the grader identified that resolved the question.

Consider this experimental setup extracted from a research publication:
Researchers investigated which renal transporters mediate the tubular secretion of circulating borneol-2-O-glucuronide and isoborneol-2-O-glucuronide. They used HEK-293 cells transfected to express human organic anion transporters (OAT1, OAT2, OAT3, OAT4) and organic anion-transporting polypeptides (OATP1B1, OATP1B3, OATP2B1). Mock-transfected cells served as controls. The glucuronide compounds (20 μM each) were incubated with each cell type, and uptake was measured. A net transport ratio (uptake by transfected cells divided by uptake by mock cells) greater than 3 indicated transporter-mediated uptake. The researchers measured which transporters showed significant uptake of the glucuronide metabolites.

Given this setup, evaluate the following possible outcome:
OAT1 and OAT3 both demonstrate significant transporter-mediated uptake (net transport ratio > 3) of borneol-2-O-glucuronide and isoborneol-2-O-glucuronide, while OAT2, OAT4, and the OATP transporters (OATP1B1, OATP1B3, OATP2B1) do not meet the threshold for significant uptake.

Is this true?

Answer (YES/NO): NO